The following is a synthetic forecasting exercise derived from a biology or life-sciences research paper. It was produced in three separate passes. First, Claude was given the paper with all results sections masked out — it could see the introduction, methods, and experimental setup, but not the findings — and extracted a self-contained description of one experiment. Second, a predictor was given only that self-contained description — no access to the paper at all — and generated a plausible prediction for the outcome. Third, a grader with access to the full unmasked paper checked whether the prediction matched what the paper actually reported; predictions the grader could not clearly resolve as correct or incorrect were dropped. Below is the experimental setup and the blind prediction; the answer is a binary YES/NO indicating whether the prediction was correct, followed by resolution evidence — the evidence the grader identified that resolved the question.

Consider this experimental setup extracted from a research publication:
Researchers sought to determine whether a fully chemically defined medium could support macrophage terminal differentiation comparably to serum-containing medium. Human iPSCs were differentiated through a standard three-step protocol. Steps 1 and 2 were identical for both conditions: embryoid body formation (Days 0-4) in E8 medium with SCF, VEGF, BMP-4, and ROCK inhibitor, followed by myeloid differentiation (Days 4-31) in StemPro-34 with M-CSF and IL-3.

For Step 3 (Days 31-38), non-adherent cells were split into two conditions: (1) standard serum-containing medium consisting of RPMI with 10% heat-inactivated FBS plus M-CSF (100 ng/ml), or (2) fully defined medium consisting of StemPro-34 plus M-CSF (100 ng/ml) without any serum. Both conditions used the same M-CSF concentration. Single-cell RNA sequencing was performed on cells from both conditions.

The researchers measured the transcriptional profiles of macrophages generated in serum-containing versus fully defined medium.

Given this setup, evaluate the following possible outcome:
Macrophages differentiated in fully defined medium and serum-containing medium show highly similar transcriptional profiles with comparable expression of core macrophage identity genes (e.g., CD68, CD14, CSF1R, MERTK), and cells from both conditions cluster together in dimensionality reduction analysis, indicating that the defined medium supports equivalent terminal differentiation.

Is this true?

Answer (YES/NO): NO